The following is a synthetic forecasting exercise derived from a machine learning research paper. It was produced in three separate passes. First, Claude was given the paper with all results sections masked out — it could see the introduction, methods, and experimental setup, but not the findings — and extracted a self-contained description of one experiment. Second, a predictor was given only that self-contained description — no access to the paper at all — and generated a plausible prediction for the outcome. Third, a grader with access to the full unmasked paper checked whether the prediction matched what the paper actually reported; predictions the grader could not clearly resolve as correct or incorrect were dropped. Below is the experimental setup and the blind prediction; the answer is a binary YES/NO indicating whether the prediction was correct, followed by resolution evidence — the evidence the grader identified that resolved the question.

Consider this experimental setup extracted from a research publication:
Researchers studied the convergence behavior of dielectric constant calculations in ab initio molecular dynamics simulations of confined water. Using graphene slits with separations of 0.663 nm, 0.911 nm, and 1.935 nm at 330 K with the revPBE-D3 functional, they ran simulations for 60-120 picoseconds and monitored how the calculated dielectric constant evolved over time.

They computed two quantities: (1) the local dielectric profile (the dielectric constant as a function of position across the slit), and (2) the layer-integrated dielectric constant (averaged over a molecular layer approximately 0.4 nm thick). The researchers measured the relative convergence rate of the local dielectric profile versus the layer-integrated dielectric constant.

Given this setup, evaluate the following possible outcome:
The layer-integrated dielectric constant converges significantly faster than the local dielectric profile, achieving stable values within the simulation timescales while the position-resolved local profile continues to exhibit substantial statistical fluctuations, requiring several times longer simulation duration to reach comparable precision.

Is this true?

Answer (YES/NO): YES